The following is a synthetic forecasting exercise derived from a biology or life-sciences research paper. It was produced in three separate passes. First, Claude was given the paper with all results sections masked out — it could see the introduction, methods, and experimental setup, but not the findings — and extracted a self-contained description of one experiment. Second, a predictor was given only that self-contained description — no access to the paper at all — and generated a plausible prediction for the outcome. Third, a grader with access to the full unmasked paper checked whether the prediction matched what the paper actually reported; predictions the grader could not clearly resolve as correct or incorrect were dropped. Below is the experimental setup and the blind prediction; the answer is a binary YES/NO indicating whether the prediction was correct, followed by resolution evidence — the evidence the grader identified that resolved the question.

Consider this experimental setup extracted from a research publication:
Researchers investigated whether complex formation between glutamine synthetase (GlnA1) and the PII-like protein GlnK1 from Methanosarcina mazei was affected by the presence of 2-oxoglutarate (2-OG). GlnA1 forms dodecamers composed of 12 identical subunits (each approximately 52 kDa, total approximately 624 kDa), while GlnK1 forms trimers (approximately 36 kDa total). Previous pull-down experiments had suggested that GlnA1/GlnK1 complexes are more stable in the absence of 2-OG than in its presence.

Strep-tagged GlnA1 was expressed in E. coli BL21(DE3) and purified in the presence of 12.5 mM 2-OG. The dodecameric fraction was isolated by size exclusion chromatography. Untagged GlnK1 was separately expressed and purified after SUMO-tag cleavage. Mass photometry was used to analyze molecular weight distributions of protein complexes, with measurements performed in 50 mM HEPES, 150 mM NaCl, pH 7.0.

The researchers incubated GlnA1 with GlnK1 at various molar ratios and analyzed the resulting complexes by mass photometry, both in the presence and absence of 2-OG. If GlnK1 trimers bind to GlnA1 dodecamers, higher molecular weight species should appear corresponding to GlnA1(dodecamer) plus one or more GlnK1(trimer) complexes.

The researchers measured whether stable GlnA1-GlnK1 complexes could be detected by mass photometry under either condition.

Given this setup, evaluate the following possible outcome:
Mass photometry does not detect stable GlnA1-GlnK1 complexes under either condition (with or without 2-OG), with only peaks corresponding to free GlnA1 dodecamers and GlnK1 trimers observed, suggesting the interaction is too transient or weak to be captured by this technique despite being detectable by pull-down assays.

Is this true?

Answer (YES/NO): YES